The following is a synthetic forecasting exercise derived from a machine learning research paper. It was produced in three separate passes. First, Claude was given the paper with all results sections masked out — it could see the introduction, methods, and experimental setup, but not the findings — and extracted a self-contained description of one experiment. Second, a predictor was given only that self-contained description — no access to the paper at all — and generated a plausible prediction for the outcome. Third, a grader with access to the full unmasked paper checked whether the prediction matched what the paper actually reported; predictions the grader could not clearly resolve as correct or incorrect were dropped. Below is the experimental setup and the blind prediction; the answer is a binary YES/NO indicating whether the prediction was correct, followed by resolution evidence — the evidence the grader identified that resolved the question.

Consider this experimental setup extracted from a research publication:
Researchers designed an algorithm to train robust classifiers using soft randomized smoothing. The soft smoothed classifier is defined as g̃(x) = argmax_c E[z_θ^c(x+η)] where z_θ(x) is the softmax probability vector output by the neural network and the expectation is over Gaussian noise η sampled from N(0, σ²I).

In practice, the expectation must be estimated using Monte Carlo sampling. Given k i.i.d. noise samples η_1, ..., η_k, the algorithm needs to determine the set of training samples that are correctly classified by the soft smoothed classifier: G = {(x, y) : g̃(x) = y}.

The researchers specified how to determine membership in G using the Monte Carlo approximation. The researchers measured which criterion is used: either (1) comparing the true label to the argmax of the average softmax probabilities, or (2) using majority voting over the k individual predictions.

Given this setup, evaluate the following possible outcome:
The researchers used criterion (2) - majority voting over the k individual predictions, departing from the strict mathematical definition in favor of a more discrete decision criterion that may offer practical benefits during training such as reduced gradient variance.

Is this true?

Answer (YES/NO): NO